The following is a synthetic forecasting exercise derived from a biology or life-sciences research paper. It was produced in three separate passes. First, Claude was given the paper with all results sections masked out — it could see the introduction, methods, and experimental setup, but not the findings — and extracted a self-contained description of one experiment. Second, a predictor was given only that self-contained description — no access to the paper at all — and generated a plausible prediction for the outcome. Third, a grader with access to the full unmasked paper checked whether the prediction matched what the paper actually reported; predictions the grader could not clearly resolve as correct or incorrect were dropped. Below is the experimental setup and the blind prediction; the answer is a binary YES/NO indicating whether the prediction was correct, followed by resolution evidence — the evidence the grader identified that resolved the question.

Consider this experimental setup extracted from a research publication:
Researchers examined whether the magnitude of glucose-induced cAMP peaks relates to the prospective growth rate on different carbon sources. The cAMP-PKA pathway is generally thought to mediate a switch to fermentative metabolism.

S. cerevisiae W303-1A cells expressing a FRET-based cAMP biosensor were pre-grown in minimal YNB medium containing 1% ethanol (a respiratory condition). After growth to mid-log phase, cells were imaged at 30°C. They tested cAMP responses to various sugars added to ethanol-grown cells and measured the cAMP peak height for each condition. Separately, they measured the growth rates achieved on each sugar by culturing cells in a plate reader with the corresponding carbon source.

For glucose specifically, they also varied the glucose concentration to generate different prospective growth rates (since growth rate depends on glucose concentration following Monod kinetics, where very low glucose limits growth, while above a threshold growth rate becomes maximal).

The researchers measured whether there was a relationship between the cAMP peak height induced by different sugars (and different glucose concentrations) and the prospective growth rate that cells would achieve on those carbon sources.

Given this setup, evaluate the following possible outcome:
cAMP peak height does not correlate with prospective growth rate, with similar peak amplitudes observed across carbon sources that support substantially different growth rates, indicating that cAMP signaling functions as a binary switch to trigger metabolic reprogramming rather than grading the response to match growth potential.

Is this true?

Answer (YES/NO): NO